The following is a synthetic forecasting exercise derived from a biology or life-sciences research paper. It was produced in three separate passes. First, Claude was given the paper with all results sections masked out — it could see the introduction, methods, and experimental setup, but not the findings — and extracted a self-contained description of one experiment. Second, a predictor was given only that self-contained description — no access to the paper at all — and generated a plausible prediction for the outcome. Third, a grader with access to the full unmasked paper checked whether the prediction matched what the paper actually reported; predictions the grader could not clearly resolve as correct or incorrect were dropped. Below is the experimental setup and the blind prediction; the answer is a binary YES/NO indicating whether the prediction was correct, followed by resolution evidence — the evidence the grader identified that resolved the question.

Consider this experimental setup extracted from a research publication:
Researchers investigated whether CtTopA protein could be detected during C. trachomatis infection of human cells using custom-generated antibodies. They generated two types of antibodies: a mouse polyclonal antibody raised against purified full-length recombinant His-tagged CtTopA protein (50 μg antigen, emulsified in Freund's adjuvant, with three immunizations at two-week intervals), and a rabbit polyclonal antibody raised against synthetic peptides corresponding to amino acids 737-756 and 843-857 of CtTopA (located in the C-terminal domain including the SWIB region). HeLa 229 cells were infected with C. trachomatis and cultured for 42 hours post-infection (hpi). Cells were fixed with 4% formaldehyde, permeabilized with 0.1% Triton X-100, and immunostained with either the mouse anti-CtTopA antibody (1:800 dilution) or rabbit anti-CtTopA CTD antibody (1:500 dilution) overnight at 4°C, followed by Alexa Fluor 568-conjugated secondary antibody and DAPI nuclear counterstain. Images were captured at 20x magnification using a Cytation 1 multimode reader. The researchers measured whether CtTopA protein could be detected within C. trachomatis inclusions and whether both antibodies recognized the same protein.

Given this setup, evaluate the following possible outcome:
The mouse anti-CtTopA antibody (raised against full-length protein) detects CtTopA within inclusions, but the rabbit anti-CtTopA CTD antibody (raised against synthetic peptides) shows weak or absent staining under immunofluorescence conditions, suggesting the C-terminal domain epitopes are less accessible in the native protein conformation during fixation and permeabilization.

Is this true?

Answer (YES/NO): YES